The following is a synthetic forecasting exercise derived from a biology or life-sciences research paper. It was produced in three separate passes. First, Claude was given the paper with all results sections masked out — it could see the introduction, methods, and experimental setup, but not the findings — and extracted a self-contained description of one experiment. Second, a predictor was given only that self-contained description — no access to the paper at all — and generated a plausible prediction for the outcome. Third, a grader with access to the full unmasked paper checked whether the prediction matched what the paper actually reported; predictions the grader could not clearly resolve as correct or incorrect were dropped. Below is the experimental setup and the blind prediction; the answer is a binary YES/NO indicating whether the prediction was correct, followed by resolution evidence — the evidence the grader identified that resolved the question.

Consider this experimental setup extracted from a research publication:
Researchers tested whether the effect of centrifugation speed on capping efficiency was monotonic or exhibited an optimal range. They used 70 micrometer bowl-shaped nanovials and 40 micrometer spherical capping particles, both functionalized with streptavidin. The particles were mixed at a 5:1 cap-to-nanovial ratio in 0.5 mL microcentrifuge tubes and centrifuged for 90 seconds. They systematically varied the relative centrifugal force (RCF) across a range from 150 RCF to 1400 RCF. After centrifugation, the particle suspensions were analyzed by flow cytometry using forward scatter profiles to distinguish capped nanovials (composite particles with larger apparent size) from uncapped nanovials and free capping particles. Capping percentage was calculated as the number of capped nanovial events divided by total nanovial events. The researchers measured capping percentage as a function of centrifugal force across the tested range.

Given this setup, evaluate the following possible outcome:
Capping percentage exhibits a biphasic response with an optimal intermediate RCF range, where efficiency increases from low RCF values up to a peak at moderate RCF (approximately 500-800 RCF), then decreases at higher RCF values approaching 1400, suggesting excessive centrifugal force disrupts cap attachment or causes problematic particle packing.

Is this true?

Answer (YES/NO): NO